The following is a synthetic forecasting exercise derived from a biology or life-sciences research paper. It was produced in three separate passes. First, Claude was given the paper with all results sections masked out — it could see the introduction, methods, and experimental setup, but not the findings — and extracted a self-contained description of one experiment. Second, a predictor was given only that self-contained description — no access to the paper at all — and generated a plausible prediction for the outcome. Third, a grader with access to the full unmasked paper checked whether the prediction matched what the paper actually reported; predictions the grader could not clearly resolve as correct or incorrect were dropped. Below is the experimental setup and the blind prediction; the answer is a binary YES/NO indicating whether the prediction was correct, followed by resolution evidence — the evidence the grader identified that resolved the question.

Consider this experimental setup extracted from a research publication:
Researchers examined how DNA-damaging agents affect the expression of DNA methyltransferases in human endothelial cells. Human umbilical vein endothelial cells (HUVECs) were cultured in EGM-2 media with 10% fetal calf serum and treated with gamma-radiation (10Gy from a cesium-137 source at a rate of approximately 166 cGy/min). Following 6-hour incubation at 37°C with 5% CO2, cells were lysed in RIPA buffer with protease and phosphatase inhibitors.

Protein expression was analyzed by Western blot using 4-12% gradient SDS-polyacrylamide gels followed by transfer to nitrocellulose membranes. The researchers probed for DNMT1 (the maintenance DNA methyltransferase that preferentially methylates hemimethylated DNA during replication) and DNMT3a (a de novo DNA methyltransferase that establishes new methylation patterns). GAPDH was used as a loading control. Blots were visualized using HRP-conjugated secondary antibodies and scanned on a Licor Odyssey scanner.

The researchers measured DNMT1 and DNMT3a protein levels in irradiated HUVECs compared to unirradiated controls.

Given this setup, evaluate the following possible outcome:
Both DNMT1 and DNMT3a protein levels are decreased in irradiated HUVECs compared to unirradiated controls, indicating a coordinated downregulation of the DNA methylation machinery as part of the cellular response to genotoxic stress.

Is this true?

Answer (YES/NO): YES